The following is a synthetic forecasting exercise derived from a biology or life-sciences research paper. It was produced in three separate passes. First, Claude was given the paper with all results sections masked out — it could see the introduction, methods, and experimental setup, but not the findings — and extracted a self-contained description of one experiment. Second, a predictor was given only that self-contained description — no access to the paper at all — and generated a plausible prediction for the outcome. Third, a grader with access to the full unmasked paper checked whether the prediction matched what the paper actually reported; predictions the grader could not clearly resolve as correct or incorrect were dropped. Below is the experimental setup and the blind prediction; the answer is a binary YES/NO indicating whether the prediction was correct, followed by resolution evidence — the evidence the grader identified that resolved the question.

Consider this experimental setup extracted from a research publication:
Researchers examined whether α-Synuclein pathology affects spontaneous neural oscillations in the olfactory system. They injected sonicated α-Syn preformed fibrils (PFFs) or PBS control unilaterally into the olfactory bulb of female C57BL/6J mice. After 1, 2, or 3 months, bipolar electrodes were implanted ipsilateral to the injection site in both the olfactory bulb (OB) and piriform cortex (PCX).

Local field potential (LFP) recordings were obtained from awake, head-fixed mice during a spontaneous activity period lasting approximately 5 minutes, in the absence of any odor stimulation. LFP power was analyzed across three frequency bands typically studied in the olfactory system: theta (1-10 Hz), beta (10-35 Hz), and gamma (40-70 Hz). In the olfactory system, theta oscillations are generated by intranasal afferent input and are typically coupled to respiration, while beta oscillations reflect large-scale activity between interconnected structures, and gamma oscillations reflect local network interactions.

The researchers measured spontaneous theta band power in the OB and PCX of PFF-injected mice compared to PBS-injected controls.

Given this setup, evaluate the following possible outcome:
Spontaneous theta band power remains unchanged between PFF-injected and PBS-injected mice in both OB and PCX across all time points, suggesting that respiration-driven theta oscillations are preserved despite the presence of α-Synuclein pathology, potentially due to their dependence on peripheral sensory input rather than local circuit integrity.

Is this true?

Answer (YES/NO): YES